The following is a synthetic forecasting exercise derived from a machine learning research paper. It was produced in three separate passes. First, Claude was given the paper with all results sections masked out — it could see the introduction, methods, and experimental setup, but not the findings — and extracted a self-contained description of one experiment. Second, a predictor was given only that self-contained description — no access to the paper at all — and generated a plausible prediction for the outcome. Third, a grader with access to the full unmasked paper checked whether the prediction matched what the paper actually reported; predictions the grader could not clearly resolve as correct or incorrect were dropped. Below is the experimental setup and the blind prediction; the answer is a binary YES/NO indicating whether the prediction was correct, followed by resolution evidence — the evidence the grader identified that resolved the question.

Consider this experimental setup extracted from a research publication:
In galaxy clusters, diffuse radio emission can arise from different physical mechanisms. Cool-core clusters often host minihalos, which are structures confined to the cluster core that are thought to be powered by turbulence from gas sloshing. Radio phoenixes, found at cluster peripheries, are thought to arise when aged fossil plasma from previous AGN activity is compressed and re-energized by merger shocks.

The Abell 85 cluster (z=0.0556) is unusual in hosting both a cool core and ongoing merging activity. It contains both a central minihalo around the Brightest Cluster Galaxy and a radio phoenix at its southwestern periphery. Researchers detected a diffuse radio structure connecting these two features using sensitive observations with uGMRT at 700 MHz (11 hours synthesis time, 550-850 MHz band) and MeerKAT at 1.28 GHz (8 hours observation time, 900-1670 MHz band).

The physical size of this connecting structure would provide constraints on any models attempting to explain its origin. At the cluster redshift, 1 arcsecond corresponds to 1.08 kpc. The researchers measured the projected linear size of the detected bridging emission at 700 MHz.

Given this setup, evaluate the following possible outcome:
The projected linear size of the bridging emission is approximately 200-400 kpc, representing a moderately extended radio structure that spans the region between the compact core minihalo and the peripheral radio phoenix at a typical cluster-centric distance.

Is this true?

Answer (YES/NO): YES